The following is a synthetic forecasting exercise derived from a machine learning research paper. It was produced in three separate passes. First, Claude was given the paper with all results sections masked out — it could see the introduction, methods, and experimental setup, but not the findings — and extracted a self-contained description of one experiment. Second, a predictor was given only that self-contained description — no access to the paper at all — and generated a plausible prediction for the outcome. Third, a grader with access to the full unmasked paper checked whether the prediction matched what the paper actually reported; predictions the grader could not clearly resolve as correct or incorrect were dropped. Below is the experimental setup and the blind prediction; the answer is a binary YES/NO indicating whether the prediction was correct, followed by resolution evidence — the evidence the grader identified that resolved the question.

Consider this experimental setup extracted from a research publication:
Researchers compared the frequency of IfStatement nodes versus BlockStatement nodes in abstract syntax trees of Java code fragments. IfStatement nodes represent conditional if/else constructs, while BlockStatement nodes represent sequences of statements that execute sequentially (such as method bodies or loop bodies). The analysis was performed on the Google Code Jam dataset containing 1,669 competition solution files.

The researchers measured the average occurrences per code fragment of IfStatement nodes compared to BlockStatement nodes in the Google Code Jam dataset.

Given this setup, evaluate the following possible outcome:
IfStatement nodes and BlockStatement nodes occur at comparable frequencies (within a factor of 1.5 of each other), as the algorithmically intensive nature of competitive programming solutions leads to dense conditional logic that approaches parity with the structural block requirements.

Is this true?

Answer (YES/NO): NO